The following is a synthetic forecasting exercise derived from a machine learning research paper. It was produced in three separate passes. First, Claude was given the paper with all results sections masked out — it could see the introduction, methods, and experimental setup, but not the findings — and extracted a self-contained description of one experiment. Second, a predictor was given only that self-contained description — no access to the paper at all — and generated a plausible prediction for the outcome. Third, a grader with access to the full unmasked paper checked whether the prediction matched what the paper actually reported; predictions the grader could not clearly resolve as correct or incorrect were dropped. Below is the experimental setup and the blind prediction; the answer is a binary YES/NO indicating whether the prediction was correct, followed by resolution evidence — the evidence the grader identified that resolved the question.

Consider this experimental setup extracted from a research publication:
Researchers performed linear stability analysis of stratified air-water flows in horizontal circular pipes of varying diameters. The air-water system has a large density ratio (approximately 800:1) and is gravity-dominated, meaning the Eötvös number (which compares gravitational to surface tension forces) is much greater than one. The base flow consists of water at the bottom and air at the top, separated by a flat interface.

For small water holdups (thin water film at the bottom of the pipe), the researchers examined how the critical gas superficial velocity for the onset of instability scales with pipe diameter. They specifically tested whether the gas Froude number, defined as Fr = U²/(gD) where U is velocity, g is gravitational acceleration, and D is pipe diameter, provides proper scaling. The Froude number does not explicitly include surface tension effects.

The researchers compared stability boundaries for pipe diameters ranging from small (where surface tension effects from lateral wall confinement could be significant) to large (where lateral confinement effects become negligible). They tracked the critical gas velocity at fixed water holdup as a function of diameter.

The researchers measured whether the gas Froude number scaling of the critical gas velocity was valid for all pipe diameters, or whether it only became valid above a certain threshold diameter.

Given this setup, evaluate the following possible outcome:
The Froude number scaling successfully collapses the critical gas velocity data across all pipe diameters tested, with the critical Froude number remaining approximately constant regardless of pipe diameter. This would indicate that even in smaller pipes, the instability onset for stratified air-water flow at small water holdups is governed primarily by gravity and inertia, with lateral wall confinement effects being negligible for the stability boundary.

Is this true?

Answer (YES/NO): NO